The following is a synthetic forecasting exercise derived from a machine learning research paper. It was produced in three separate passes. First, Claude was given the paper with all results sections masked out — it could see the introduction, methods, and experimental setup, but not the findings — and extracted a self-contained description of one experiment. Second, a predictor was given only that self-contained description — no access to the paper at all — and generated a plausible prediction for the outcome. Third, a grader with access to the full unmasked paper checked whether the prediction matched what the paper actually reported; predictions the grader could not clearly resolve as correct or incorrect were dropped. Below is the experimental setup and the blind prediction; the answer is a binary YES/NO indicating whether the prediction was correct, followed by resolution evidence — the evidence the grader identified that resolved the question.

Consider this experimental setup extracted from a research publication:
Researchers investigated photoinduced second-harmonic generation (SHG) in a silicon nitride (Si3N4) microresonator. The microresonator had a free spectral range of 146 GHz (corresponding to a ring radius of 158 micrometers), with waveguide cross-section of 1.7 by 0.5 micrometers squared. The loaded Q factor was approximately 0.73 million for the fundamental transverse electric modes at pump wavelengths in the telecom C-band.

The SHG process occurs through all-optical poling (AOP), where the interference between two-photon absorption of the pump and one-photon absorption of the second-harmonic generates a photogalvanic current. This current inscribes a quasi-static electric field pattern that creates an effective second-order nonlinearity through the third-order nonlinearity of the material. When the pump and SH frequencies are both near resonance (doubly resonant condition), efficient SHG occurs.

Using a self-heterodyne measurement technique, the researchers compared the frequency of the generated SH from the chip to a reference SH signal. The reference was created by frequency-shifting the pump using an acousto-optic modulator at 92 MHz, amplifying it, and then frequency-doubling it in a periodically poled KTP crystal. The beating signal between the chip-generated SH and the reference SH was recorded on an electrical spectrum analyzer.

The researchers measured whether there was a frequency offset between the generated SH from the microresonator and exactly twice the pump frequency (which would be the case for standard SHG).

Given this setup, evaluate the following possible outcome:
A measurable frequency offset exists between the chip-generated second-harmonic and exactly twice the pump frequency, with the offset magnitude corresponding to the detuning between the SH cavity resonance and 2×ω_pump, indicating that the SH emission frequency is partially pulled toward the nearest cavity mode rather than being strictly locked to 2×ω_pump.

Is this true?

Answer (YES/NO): NO